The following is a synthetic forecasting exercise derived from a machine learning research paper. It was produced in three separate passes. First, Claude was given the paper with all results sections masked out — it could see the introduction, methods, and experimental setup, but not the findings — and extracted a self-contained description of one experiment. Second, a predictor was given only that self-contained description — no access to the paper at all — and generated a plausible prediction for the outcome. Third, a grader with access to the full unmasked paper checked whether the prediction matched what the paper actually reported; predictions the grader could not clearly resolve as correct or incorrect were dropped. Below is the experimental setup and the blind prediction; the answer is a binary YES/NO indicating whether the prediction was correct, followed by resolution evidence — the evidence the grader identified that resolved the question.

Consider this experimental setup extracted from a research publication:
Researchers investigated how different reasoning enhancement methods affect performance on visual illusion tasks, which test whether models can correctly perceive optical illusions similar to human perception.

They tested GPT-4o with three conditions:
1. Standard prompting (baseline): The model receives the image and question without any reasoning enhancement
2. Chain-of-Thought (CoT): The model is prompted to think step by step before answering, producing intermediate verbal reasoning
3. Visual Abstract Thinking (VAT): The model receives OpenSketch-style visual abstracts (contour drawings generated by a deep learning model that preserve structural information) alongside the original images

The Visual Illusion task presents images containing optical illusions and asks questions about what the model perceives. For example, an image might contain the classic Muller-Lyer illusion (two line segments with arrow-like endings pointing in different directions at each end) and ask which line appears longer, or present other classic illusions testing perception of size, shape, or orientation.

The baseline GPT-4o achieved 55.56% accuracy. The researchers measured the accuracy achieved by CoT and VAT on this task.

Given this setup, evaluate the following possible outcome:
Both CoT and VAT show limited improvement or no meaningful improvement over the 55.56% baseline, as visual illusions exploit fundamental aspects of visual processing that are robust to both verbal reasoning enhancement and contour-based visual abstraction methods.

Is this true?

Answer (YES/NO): NO